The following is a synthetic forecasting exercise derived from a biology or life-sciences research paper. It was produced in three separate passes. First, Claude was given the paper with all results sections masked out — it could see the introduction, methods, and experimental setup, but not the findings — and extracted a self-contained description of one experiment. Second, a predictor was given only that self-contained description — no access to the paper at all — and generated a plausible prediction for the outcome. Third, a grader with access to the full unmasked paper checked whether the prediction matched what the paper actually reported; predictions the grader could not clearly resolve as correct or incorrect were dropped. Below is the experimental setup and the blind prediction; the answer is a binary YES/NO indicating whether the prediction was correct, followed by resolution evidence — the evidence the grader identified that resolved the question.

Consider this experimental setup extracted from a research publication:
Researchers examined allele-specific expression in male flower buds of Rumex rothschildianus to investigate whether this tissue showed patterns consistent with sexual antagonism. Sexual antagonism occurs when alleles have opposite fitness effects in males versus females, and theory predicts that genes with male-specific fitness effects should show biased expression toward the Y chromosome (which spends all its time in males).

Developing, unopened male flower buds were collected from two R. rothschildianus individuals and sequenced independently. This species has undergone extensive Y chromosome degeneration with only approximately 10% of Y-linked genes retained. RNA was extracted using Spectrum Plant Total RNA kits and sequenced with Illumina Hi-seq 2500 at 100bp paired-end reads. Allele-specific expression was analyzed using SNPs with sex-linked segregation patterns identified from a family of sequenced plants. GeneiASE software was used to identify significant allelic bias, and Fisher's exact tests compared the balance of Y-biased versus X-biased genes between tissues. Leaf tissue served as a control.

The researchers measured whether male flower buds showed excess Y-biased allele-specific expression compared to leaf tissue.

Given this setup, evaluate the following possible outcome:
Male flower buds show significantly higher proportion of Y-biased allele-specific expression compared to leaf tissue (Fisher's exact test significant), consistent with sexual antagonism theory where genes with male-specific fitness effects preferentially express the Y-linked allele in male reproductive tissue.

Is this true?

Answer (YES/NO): NO